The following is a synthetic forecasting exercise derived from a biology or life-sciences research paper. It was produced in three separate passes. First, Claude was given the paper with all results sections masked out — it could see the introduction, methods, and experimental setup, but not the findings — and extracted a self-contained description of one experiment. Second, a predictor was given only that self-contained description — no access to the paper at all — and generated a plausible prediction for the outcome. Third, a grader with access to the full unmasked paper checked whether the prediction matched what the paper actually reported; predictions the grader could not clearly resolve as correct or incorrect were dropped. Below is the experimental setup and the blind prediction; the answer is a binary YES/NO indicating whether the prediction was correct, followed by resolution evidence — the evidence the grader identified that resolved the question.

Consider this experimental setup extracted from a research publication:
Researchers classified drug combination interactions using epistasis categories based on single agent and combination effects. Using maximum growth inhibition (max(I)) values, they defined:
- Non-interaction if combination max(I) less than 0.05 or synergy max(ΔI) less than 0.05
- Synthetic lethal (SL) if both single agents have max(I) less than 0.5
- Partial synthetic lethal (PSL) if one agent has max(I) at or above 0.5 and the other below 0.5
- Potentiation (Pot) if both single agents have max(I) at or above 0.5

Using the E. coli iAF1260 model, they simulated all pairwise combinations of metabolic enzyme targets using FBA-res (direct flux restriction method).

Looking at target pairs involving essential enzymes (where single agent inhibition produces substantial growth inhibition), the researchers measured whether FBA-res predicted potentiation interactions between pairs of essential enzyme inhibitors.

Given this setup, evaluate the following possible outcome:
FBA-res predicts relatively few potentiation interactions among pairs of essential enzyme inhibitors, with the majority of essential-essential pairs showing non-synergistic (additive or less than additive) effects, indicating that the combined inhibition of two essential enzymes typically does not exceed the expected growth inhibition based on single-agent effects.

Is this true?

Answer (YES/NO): YES